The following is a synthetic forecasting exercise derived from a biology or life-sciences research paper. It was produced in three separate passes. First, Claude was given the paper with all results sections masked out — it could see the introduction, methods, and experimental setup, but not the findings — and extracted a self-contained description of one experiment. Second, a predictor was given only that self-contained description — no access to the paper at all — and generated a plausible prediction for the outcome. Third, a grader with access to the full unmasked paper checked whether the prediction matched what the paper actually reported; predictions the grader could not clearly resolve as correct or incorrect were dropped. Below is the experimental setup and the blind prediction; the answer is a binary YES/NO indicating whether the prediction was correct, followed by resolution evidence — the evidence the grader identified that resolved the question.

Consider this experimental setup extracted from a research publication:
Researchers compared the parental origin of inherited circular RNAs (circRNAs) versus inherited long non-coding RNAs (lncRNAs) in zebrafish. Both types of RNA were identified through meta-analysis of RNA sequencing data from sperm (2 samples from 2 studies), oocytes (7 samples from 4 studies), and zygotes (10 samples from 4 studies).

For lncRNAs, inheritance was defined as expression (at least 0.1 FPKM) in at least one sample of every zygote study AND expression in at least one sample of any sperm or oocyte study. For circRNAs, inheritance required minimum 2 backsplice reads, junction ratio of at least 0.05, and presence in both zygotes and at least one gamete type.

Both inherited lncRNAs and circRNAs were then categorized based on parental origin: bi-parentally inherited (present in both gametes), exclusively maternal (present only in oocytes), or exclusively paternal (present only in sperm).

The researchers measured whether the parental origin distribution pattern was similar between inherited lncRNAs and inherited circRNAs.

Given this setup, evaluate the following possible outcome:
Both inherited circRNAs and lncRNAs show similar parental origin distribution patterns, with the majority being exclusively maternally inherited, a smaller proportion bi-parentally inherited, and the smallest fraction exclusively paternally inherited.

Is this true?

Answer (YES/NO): NO